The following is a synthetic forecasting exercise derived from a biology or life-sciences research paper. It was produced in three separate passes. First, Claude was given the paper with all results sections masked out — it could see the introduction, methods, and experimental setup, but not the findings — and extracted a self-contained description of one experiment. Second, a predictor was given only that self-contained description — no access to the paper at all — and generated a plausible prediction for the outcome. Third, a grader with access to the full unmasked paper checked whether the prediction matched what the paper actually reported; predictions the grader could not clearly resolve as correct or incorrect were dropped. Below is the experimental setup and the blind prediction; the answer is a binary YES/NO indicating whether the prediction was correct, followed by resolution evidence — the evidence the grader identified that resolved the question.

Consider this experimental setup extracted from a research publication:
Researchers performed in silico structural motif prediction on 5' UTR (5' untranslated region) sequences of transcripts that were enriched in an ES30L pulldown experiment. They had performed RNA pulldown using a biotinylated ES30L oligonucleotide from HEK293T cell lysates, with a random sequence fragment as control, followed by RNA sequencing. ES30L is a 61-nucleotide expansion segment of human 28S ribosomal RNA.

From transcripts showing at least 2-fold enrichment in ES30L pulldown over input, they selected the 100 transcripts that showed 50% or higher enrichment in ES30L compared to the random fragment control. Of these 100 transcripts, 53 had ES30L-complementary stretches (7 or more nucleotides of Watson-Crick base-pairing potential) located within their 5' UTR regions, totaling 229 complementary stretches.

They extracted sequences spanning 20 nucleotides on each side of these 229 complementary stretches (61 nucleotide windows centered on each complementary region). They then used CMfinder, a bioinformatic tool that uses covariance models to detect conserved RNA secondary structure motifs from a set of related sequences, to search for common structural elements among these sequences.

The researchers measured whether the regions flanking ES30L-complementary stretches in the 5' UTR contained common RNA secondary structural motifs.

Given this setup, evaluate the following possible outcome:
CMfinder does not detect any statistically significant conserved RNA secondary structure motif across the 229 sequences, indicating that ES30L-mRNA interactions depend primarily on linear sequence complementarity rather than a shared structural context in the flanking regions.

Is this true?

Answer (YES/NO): NO